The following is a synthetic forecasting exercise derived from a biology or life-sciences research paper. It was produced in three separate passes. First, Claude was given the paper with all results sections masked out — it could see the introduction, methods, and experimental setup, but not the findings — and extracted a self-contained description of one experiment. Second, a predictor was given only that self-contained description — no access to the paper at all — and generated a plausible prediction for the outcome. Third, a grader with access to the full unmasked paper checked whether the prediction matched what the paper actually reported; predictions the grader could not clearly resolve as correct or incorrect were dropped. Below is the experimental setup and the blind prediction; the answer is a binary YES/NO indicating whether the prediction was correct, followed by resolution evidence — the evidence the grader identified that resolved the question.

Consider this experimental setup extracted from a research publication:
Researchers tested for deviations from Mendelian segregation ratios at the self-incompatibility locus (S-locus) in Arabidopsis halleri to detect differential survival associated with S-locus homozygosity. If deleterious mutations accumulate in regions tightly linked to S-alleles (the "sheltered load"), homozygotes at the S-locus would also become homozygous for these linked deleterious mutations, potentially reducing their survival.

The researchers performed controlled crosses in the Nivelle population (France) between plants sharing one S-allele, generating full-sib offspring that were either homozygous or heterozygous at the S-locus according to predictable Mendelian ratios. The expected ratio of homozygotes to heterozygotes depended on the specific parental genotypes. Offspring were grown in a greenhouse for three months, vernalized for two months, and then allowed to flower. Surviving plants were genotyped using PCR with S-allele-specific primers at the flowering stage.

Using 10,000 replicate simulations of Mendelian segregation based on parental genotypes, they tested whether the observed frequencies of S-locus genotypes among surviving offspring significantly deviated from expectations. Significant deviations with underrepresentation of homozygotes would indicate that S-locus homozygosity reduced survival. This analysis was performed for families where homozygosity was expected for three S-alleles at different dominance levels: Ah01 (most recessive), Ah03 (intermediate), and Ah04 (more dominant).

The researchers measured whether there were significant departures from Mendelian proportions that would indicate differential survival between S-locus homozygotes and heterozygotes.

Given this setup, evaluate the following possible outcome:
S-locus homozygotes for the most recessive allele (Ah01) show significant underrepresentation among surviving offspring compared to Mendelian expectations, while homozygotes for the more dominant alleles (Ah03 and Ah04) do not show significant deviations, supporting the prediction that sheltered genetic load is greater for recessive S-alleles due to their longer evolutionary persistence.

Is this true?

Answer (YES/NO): NO